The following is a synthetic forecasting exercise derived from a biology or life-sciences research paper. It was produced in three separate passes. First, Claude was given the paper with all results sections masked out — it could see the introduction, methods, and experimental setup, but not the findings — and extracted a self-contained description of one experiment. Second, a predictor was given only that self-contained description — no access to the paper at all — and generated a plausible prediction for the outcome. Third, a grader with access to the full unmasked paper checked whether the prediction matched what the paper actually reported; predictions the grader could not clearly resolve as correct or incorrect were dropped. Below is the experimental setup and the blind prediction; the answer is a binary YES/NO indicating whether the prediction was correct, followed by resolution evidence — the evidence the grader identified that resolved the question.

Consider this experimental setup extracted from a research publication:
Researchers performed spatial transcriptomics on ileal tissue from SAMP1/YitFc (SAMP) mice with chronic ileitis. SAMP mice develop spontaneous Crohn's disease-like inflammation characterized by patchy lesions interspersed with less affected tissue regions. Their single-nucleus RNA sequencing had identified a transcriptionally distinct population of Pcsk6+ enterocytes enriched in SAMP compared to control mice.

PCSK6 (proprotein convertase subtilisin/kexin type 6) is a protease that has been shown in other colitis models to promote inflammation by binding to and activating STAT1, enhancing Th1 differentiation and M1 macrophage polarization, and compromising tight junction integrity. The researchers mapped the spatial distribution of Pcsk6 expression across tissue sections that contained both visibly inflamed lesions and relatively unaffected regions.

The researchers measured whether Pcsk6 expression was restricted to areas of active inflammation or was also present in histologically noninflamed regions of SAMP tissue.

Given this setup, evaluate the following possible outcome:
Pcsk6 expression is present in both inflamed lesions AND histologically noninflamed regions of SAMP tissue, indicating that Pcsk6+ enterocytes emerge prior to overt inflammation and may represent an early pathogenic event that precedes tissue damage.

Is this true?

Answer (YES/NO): YES